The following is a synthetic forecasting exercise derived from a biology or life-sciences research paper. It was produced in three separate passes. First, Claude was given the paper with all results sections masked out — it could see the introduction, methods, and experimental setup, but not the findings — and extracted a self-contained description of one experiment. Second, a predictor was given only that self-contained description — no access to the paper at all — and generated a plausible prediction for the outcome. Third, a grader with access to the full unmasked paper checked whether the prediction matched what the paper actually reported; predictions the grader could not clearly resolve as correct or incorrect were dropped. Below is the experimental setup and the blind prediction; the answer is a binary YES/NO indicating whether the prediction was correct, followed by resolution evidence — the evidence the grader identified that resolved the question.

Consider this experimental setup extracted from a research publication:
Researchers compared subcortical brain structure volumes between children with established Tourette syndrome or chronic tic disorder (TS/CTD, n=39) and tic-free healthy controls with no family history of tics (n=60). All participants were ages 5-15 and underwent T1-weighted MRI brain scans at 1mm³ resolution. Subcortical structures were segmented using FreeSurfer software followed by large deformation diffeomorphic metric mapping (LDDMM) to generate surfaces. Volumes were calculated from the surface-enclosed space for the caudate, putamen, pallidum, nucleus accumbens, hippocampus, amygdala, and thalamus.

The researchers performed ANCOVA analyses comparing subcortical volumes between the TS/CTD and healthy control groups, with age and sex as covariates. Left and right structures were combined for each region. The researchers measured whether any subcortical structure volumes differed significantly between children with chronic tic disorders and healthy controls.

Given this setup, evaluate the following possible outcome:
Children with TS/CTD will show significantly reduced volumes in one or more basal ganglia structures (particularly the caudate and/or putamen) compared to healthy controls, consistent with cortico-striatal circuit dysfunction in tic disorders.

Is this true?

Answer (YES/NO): NO